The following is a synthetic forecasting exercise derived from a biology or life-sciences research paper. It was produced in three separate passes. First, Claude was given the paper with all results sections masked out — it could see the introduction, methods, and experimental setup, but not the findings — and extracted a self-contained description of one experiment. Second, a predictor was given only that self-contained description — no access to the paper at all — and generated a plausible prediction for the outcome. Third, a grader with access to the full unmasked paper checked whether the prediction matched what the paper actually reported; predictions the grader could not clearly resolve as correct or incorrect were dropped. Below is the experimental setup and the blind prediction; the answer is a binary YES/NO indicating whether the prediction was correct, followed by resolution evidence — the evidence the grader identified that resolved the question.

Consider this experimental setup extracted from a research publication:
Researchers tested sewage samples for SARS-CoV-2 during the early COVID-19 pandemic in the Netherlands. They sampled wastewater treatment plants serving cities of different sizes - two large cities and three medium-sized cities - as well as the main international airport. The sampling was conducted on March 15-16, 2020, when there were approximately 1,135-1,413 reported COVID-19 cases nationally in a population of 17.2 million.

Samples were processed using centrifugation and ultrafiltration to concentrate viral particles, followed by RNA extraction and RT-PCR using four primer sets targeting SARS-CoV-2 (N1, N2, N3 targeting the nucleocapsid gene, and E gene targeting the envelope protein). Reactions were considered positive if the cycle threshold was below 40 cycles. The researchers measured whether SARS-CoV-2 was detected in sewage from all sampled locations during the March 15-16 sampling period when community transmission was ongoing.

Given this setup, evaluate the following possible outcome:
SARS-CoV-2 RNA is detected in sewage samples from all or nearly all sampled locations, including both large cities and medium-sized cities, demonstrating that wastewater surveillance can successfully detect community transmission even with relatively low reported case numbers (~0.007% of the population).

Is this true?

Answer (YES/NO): YES